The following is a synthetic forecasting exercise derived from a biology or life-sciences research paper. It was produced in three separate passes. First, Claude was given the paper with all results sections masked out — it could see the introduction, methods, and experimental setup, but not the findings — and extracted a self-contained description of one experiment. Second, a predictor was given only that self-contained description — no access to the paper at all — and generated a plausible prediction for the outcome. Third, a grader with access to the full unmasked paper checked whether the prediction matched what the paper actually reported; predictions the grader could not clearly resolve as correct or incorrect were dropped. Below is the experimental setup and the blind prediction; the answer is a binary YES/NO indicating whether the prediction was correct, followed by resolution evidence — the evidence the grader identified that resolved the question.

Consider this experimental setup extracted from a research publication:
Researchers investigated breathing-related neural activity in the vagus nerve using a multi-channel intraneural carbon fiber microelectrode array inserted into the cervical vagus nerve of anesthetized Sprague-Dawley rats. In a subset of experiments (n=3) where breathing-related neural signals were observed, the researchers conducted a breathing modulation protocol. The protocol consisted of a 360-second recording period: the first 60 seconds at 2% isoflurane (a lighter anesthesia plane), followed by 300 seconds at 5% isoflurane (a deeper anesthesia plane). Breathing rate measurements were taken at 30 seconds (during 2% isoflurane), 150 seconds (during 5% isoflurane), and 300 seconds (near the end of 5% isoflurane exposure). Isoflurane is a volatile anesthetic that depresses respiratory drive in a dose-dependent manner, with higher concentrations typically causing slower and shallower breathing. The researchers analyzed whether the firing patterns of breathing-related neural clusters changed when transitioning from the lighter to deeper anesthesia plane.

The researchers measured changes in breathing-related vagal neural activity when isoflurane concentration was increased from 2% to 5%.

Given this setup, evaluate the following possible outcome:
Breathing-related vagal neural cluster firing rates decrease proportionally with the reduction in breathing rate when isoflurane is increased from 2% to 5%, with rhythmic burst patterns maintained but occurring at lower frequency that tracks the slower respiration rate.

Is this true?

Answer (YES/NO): YES